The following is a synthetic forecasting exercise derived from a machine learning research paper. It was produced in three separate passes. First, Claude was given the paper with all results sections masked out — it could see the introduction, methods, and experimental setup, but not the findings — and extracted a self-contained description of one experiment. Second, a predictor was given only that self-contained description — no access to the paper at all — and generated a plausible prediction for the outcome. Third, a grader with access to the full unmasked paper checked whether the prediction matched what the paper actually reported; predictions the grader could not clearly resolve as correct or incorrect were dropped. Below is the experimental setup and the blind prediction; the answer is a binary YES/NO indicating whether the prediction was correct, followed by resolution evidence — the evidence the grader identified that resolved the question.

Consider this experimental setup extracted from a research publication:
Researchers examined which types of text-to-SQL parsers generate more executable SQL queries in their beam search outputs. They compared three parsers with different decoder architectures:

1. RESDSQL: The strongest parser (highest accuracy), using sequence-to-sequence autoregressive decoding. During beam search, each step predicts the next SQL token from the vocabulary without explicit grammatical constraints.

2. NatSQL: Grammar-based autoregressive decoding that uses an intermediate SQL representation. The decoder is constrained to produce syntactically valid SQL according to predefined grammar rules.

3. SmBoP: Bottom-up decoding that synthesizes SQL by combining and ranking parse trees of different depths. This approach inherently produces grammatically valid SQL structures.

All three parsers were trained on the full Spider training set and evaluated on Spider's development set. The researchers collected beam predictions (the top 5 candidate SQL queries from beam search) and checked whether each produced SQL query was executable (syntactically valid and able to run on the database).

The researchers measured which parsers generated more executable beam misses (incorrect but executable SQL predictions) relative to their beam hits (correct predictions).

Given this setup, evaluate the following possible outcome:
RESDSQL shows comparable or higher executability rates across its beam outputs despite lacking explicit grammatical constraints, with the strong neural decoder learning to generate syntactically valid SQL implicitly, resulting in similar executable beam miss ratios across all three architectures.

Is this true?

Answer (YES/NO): NO